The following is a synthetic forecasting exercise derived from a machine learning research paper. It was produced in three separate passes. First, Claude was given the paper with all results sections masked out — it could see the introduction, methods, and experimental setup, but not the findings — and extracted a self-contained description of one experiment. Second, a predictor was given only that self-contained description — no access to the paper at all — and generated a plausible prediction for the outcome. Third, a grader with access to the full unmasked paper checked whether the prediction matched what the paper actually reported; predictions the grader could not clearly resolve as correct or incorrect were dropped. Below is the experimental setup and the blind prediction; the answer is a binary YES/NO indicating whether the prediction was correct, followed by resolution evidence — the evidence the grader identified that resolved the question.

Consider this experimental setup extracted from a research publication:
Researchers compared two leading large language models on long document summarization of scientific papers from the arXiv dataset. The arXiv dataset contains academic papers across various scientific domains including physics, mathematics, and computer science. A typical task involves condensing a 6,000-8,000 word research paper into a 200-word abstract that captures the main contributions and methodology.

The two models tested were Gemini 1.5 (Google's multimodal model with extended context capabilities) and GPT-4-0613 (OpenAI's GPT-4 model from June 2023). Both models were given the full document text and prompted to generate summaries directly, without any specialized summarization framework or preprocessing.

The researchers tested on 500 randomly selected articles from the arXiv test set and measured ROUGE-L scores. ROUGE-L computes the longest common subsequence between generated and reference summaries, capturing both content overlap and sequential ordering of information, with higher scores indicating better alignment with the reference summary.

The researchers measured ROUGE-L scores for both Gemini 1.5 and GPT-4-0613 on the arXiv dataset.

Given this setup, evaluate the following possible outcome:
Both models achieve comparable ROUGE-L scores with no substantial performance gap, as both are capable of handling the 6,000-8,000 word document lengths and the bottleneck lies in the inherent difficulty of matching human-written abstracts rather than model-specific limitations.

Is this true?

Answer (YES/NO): YES